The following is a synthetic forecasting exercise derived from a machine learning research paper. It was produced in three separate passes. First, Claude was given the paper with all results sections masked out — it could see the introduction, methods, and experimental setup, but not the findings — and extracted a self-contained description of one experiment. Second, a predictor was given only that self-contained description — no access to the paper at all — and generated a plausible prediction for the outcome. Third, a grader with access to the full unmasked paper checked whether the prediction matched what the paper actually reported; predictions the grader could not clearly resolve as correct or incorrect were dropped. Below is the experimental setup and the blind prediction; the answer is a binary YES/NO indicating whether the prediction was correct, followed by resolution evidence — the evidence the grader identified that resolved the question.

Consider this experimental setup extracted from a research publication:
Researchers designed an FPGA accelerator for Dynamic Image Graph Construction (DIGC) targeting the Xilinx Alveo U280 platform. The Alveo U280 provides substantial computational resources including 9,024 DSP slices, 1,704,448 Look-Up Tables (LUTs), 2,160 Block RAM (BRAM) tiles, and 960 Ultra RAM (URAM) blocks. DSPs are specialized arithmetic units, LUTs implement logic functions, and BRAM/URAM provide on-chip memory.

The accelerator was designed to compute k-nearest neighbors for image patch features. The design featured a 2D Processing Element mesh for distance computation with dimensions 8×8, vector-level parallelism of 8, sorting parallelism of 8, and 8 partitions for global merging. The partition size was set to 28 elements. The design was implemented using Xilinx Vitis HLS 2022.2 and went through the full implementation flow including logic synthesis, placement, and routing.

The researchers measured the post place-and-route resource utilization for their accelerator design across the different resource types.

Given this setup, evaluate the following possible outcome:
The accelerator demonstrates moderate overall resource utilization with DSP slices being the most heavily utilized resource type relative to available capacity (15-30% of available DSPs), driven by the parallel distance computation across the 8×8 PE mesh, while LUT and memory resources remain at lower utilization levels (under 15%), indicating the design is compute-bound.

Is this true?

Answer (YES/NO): NO